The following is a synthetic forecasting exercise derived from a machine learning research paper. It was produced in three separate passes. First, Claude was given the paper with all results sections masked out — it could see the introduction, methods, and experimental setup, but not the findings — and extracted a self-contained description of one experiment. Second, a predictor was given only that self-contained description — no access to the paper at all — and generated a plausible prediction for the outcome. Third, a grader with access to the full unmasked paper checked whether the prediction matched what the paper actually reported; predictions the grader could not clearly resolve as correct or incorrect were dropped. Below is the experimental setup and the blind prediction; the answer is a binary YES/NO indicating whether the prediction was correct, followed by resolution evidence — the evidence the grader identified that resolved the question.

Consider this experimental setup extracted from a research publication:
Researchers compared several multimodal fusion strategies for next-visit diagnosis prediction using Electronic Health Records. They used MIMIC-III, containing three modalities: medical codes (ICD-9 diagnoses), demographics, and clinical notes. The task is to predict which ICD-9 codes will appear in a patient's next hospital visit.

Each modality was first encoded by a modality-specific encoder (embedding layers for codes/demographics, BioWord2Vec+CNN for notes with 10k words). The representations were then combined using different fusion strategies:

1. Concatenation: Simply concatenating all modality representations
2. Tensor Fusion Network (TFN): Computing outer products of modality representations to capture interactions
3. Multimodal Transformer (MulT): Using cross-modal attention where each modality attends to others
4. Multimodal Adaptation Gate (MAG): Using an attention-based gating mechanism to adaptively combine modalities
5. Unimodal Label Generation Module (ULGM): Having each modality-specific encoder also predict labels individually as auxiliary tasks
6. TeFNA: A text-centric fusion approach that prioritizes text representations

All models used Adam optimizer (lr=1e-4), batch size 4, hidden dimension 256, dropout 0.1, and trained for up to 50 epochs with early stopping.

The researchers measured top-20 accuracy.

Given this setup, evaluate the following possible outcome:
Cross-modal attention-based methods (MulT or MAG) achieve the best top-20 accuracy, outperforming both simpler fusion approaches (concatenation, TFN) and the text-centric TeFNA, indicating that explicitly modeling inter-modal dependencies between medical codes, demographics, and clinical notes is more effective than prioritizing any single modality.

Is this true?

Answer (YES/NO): NO